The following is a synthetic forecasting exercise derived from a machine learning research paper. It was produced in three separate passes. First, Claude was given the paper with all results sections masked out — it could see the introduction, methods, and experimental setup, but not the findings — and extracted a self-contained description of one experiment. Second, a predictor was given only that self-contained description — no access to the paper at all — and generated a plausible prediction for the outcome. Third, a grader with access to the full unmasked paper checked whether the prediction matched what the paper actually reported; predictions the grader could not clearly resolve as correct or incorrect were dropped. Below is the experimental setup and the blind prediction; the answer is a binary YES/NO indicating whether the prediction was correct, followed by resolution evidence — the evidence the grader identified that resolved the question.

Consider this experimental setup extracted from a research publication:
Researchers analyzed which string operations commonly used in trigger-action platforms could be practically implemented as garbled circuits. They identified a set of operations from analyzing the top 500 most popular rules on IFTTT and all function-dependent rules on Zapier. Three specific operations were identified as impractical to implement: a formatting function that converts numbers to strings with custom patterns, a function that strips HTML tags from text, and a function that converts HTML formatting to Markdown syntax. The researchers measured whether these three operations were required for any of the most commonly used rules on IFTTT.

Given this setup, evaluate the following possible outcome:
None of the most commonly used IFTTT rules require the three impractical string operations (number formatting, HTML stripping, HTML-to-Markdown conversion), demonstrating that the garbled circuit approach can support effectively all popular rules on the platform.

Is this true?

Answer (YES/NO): YES